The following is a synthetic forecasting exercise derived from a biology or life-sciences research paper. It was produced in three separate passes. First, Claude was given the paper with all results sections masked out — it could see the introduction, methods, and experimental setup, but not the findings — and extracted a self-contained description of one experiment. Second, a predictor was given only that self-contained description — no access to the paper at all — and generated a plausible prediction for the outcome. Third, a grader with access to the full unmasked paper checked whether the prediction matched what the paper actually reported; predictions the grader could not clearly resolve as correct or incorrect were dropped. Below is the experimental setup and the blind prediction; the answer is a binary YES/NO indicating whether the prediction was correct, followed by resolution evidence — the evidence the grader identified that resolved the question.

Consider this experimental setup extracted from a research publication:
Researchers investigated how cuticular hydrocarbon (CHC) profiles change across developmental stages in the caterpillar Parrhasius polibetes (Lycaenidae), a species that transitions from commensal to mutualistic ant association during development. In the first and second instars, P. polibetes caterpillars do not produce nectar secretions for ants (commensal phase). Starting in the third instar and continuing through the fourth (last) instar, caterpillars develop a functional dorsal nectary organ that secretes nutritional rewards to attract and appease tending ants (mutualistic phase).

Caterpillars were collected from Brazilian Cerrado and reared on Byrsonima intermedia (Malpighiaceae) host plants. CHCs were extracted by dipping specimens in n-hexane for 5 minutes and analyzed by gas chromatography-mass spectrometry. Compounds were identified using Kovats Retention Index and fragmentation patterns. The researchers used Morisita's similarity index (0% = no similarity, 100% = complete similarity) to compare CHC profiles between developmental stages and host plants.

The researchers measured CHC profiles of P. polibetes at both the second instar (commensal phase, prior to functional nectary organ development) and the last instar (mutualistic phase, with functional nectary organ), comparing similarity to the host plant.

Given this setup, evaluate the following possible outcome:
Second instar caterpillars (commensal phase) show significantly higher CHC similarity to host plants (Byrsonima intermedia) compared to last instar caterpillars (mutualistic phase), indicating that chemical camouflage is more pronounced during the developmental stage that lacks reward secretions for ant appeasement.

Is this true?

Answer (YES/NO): YES